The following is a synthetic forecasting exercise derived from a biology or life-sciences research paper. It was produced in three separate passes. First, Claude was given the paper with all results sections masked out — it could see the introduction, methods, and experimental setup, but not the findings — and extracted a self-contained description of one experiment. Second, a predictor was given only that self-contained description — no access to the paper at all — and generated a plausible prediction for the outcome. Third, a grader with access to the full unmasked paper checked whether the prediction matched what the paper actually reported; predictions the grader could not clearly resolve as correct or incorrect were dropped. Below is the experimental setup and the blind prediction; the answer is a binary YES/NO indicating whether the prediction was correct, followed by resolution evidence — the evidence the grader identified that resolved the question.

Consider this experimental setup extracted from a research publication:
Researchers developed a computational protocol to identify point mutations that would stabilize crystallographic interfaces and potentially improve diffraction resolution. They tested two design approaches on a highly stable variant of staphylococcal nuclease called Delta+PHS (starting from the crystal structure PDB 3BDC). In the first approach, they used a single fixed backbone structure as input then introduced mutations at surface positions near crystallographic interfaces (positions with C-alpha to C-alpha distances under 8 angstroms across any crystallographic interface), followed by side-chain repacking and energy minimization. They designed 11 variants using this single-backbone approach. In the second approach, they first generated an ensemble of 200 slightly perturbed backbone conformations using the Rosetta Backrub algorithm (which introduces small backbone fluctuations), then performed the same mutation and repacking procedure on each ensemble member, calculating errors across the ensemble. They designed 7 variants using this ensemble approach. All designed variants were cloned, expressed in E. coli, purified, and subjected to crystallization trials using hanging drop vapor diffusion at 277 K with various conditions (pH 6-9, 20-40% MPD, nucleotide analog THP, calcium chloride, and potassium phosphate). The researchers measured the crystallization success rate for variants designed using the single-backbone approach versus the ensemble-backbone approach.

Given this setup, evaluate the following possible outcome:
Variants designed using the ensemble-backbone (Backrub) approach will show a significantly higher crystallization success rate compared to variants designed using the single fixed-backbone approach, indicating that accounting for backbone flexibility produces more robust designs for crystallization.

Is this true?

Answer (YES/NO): YES